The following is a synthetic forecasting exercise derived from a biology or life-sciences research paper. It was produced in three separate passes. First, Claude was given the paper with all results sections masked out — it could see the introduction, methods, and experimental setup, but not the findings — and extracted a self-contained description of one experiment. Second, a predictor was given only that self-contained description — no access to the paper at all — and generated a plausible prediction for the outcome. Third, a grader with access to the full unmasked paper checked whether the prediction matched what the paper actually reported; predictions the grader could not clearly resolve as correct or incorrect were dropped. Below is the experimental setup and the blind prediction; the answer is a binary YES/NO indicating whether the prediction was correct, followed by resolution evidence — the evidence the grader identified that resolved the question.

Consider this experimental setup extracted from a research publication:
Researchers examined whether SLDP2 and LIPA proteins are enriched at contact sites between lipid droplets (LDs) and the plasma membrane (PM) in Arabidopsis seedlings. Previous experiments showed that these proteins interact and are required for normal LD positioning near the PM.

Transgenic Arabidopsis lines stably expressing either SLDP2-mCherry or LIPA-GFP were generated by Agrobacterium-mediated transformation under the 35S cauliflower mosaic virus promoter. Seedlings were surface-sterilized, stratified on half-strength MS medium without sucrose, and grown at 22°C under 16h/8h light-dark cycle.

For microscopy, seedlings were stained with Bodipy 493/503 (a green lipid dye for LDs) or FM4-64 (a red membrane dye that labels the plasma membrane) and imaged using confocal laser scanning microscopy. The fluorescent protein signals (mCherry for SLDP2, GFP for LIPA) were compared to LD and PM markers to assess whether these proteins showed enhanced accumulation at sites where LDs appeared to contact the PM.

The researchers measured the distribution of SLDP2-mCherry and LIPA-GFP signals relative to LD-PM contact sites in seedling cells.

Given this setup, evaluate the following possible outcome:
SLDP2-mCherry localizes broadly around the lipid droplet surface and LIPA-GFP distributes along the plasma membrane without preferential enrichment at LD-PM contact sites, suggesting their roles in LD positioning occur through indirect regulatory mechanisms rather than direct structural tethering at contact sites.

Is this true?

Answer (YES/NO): NO